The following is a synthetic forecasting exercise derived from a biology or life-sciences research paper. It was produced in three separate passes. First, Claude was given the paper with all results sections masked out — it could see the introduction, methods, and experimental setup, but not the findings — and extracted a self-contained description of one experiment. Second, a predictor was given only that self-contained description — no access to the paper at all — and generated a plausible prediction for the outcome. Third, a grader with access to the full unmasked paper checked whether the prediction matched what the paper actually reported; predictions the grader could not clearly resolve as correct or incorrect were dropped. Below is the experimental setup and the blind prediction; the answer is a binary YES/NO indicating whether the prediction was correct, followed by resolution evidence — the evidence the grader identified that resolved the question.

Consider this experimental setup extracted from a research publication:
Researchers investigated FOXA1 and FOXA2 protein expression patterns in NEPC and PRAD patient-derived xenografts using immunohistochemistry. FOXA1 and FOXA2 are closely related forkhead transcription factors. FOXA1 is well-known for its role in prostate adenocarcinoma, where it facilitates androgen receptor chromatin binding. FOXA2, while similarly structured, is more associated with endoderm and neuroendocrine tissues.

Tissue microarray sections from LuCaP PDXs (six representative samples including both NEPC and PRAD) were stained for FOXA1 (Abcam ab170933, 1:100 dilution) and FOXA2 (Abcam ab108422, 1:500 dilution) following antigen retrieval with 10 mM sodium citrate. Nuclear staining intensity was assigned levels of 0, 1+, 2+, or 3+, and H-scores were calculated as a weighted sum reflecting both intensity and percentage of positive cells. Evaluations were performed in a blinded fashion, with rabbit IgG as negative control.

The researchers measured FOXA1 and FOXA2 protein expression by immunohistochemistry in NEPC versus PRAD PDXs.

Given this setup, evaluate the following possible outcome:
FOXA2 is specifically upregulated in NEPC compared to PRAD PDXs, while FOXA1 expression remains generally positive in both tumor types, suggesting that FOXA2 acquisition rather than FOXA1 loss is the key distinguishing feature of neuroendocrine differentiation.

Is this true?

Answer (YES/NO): NO